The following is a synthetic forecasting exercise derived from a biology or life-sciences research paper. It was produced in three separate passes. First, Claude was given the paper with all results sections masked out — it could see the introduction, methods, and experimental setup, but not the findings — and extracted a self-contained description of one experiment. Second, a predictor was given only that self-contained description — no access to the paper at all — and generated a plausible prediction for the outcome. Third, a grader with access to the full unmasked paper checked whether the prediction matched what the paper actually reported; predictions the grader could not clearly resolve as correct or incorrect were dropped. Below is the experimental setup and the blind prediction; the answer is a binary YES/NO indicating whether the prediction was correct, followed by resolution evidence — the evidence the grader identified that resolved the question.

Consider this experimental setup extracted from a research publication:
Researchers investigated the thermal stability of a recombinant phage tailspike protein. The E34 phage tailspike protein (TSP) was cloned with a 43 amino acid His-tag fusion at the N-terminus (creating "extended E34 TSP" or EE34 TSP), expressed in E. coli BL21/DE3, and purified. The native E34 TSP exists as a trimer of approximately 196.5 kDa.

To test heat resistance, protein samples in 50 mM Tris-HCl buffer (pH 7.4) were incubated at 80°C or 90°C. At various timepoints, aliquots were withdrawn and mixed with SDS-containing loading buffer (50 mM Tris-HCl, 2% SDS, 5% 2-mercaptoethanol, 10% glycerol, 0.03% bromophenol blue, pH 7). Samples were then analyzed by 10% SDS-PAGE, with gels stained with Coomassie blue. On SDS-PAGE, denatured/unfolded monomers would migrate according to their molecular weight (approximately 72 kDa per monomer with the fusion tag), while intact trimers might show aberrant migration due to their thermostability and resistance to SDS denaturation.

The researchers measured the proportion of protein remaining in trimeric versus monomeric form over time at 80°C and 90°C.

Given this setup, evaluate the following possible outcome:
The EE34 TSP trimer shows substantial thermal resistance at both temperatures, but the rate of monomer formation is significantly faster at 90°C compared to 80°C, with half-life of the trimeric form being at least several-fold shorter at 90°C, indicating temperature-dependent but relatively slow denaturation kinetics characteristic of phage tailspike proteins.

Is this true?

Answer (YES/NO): NO